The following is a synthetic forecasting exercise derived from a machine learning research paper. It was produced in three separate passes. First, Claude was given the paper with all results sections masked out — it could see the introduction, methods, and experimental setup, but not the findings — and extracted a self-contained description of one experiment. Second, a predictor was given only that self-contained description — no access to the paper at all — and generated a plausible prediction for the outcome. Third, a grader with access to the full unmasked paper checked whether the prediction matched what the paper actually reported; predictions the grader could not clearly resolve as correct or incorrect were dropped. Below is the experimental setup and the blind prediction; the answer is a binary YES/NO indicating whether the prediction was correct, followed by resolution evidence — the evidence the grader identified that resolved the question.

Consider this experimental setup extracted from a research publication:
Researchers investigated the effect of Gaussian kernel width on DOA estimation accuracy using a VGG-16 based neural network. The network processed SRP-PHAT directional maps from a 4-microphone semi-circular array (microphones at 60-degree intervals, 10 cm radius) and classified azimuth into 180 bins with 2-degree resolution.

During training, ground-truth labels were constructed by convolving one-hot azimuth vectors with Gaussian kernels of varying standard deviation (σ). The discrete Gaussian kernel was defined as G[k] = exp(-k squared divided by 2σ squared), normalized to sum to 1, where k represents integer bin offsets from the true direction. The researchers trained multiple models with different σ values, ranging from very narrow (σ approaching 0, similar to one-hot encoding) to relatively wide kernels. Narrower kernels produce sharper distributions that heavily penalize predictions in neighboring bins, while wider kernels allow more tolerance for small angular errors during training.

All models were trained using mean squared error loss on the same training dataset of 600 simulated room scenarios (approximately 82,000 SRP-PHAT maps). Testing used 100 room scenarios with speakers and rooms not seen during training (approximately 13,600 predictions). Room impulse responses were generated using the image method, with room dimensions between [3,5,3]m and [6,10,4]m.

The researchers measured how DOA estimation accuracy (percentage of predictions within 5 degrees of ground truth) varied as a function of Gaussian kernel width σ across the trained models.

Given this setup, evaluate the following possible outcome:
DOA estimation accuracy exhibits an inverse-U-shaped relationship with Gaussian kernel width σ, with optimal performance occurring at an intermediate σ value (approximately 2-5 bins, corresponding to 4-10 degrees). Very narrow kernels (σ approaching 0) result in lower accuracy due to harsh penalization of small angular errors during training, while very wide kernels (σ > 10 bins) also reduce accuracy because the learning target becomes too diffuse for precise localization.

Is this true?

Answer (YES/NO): NO